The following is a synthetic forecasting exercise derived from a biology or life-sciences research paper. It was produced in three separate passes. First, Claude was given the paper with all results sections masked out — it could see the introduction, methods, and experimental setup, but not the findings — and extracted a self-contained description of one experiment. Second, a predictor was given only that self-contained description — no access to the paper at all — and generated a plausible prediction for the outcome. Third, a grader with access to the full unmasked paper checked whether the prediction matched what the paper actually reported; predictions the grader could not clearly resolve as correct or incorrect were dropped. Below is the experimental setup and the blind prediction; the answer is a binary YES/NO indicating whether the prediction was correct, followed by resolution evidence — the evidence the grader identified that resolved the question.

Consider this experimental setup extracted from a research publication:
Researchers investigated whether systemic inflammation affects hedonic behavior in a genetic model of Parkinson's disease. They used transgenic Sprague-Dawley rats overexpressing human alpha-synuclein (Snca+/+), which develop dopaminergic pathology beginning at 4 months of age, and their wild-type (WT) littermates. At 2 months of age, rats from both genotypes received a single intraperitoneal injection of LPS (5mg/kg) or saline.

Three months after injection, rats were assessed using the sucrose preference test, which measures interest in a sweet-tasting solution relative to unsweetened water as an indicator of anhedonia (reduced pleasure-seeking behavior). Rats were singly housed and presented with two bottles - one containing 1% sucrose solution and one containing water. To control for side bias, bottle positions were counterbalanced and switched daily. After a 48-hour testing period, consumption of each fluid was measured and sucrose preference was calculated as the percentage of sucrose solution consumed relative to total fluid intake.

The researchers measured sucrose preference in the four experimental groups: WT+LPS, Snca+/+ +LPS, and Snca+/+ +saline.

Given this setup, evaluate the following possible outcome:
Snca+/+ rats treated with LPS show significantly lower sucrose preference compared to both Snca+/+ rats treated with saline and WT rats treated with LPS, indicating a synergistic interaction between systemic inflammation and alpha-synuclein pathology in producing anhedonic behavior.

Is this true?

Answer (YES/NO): NO